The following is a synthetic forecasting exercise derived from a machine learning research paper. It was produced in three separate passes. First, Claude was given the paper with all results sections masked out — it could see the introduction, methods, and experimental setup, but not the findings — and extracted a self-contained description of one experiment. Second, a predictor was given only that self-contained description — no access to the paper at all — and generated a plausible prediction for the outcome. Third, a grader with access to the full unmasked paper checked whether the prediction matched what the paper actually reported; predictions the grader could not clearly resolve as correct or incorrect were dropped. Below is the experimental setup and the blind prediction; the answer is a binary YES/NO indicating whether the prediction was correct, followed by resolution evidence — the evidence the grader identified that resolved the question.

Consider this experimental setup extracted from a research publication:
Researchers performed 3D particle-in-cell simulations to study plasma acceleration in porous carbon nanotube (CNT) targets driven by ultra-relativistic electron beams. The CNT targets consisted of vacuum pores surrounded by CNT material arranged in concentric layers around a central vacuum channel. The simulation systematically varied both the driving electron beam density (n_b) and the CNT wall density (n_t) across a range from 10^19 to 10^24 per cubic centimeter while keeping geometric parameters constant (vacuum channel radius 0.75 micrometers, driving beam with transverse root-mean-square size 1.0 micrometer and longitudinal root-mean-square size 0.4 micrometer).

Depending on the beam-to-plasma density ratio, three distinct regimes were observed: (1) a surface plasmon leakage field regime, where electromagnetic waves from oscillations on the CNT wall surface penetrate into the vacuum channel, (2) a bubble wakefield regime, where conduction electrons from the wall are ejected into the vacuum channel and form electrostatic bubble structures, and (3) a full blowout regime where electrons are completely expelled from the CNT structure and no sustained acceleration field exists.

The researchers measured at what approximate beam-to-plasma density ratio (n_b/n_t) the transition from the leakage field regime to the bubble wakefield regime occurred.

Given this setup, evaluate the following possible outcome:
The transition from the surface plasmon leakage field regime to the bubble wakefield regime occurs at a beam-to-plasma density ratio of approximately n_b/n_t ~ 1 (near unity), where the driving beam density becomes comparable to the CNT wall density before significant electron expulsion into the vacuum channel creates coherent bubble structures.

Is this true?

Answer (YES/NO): NO